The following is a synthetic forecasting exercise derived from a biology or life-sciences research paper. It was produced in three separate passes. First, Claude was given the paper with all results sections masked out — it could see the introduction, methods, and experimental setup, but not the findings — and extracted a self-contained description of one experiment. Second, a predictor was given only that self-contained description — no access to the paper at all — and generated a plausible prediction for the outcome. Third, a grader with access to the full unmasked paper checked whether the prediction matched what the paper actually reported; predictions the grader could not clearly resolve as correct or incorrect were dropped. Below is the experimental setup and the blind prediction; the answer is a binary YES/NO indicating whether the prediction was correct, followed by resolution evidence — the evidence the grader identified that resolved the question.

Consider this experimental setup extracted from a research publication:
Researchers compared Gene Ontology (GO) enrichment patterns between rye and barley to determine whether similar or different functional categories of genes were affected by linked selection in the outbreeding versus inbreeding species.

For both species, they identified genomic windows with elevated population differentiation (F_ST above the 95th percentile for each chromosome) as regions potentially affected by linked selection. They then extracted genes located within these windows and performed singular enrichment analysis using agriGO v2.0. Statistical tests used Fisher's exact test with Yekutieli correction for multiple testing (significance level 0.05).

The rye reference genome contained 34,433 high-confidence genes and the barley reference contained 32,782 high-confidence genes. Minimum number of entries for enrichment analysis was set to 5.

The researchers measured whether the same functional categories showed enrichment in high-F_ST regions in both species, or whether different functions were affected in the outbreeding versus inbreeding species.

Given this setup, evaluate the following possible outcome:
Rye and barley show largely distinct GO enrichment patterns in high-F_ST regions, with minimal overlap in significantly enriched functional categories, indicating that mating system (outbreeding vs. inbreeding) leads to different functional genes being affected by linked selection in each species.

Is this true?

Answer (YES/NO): NO